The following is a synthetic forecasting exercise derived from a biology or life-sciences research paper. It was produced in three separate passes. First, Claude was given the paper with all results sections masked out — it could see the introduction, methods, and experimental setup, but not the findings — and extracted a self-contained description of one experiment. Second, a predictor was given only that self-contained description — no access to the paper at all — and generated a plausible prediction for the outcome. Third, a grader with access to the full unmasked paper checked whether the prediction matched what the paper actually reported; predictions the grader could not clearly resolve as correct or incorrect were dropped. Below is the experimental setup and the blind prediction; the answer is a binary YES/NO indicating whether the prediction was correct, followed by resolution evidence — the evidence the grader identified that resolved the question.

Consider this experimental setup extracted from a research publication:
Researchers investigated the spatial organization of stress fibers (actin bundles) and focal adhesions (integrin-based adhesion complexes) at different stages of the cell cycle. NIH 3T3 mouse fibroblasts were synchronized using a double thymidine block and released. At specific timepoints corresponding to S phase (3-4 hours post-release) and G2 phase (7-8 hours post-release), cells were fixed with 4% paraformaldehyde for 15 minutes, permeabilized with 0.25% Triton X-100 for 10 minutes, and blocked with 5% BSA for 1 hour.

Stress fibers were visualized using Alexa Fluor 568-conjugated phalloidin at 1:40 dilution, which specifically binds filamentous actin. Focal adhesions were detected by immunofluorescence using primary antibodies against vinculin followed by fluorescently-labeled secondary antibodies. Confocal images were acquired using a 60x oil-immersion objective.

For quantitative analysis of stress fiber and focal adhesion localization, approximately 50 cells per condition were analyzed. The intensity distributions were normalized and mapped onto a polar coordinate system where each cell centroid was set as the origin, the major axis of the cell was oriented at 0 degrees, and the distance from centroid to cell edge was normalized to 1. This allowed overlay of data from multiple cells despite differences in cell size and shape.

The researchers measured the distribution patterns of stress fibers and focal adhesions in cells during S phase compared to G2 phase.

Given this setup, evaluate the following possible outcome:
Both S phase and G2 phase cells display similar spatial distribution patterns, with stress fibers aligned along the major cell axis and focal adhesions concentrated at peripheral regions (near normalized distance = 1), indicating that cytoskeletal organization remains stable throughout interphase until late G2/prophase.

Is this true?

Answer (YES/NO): NO